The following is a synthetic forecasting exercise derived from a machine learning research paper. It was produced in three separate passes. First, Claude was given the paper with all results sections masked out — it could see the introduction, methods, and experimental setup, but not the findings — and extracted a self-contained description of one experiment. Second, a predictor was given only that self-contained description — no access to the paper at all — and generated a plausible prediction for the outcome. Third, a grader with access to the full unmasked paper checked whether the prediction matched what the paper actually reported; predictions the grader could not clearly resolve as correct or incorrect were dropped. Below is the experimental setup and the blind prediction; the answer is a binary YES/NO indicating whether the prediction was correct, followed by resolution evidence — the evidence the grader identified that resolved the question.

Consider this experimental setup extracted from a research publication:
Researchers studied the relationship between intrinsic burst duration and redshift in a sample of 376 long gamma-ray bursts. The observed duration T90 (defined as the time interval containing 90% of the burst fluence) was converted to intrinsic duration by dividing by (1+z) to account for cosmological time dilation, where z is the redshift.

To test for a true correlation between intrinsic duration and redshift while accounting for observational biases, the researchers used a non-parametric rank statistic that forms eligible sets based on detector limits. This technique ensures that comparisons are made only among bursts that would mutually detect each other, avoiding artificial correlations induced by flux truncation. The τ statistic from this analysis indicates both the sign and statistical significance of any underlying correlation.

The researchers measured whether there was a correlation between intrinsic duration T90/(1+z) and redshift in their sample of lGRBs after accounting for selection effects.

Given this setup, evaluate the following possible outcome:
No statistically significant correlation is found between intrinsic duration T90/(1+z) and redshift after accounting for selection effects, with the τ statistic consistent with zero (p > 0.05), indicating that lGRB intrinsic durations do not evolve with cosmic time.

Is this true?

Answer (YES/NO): NO